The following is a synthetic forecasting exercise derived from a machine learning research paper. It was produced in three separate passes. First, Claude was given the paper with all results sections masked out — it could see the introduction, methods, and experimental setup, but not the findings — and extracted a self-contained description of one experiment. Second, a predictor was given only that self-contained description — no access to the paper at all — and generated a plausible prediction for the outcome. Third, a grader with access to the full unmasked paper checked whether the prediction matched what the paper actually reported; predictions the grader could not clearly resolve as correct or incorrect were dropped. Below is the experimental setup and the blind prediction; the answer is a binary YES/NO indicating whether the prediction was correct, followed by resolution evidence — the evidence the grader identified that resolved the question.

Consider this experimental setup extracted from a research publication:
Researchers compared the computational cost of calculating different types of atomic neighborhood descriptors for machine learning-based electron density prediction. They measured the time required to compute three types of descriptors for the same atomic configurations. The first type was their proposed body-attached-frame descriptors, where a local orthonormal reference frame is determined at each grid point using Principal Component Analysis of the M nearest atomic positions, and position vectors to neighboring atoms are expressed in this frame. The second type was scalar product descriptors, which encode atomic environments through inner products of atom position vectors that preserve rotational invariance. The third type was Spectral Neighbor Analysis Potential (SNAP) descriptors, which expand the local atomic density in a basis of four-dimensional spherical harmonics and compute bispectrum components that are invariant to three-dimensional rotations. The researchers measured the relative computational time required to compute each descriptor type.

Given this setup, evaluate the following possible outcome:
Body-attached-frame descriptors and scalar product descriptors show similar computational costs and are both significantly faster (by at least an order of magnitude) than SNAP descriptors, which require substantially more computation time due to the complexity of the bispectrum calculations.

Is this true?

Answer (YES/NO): NO